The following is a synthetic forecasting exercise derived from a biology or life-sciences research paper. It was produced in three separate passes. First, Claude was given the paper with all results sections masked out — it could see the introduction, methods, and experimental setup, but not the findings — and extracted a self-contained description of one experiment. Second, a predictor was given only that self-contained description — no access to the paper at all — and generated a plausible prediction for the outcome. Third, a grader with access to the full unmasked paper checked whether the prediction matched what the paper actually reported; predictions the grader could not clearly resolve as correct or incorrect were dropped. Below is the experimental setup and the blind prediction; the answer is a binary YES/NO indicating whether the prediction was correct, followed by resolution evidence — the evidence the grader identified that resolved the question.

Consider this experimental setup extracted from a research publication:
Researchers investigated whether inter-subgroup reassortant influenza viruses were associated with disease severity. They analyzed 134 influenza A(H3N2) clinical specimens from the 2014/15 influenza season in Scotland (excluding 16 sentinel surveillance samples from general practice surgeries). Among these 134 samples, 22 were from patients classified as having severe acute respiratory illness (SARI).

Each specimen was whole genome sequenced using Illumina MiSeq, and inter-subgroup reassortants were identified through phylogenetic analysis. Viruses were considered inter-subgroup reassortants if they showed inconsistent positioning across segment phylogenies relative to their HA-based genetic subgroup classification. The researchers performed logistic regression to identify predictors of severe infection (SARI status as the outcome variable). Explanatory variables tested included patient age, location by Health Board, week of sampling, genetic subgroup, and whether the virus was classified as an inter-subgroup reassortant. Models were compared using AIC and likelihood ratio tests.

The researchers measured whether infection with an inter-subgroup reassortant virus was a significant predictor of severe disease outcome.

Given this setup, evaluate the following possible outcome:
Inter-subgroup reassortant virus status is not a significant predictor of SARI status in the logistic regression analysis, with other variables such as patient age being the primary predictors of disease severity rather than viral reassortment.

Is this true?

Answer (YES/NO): NO